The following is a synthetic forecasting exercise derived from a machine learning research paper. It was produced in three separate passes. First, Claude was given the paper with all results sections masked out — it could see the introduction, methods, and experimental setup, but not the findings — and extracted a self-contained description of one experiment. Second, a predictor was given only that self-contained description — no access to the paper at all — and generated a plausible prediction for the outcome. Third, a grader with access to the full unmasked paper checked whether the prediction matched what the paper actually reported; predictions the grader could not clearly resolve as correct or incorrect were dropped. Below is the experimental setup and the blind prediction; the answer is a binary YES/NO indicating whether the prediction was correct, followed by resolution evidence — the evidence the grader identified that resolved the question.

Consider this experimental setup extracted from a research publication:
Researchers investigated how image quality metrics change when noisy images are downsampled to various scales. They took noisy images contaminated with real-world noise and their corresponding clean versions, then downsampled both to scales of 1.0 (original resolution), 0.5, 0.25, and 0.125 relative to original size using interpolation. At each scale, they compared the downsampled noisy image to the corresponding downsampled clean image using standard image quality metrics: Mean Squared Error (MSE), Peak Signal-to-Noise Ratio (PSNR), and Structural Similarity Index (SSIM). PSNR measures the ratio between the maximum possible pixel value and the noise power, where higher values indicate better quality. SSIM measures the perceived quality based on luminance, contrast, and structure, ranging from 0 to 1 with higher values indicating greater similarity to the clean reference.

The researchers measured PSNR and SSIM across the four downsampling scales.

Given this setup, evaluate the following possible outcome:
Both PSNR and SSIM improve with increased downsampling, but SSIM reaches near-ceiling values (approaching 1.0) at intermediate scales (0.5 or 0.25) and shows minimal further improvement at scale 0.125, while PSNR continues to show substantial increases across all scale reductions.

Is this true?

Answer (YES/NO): NO